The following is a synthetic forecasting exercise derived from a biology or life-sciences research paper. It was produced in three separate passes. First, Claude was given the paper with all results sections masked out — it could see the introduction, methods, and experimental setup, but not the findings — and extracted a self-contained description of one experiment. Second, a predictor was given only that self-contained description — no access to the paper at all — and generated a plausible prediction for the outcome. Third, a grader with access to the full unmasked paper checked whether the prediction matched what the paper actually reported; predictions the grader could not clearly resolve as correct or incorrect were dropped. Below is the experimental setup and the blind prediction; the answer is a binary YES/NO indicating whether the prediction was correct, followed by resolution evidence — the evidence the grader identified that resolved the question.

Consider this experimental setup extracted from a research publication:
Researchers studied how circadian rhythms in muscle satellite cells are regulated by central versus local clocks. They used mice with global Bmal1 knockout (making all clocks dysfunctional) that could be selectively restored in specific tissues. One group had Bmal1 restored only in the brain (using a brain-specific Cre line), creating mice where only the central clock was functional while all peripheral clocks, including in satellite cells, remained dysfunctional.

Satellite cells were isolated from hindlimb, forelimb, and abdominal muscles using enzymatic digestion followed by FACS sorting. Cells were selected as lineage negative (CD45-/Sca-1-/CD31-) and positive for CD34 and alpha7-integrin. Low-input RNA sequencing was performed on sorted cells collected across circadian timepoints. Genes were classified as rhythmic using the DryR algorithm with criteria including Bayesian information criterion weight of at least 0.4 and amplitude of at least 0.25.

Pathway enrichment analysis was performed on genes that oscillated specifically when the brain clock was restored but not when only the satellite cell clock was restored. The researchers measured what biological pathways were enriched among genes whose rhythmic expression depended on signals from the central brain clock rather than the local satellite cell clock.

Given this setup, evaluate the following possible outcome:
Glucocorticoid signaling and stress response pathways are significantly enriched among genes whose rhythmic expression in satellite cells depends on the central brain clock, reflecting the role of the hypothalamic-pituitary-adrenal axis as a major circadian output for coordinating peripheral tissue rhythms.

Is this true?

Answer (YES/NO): NO